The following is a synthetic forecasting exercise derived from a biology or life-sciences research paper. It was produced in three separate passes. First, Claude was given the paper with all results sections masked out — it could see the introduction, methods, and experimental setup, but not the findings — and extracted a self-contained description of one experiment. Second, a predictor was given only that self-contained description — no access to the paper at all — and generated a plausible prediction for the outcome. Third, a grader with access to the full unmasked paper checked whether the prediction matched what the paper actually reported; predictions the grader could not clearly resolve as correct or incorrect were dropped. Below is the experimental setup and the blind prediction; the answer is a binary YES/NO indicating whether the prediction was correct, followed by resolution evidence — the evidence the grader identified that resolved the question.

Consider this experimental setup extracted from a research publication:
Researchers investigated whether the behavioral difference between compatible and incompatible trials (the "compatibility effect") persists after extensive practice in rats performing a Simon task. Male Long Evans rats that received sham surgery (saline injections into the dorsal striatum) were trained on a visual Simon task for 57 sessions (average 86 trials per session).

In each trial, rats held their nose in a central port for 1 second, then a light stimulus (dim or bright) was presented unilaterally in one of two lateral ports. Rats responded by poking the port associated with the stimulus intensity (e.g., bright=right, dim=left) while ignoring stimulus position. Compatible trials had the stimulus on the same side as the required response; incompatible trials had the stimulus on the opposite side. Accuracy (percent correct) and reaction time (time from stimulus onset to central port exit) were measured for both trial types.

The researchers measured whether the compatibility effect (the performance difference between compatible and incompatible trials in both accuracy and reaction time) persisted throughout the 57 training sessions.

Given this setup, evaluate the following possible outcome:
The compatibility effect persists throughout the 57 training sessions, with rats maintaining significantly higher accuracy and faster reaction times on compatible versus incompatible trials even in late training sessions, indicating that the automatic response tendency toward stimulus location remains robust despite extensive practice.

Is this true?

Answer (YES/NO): NO